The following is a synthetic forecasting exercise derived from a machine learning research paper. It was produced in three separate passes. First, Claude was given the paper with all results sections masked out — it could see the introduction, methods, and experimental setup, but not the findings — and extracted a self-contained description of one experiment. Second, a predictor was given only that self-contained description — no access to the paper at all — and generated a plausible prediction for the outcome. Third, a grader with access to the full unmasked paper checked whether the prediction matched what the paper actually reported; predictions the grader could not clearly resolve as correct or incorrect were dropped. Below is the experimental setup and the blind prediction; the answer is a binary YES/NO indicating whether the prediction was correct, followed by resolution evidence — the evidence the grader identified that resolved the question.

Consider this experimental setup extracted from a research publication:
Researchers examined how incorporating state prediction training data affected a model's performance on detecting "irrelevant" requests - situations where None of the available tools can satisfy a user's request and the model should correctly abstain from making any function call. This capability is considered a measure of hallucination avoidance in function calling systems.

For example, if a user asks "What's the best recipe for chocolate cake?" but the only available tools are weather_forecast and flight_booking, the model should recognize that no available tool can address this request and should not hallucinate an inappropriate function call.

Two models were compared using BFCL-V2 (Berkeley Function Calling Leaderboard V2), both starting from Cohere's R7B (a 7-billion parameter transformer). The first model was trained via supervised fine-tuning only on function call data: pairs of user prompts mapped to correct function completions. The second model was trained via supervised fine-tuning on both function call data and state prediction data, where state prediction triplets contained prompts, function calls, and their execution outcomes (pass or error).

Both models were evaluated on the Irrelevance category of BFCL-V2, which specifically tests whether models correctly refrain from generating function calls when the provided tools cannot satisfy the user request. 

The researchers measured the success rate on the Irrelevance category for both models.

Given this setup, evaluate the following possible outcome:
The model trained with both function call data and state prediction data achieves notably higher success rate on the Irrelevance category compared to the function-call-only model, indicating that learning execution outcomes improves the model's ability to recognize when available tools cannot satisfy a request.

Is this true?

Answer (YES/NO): YES